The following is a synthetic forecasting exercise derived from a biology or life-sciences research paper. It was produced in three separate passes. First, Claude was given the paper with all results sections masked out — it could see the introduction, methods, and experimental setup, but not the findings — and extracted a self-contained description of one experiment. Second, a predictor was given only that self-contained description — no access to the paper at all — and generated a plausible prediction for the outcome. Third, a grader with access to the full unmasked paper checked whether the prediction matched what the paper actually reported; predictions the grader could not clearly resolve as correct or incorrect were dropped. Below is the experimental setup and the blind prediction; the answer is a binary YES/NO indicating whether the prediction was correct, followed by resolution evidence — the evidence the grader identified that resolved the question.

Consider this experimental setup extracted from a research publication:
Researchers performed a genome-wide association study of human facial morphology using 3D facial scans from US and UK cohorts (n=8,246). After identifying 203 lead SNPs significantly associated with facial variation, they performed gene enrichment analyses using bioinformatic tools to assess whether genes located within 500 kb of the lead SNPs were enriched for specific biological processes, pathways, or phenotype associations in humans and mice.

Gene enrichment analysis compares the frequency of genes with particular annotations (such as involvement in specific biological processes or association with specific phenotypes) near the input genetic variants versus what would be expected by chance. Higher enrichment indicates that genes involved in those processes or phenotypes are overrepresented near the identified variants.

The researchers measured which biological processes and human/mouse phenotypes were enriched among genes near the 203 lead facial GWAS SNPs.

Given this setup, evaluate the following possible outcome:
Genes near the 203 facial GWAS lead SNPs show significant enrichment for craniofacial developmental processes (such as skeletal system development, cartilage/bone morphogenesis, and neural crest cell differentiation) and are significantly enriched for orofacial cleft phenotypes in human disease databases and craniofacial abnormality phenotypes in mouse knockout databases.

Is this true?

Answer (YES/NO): YES